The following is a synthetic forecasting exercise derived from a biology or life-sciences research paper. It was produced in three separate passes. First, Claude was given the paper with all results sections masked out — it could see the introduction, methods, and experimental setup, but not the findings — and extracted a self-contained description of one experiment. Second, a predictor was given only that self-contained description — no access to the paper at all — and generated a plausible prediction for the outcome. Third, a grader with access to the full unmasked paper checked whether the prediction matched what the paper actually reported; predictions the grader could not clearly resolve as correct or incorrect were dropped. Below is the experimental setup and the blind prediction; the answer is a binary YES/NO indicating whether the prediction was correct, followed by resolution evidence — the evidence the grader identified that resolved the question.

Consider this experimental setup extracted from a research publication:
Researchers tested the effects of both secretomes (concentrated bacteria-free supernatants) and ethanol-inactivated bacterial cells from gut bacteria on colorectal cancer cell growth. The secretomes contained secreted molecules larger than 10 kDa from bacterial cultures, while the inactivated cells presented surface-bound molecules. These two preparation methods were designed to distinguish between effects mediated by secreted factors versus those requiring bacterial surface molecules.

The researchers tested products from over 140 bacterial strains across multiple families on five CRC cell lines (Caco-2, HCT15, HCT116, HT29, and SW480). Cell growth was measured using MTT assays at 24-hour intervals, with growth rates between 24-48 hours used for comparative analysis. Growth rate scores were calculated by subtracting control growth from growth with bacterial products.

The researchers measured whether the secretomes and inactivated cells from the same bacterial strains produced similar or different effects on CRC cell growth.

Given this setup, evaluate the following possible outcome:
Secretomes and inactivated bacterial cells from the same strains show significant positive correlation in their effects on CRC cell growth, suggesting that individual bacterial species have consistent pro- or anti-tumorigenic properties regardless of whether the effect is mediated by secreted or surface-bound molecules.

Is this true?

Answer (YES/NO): NO